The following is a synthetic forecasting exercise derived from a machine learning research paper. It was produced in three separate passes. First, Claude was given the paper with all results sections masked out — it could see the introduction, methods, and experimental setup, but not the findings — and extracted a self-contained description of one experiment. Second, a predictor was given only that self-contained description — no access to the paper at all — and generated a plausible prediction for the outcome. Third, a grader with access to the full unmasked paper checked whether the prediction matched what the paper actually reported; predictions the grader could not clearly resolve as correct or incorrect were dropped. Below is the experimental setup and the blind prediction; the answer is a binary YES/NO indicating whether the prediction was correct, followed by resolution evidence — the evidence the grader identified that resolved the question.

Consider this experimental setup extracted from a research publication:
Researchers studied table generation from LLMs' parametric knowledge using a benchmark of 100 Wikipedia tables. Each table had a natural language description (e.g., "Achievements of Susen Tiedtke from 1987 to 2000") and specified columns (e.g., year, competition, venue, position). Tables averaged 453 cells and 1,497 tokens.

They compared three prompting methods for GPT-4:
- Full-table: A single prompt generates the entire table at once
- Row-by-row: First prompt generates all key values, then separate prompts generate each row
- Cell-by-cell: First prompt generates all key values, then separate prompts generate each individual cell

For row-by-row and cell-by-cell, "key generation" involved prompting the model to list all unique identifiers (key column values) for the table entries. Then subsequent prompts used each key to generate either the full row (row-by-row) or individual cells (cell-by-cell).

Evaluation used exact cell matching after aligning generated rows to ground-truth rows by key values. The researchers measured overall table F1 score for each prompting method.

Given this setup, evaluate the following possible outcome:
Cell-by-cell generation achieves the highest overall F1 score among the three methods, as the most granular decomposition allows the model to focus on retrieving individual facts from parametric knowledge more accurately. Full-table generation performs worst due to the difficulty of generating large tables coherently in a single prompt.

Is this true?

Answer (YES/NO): NO